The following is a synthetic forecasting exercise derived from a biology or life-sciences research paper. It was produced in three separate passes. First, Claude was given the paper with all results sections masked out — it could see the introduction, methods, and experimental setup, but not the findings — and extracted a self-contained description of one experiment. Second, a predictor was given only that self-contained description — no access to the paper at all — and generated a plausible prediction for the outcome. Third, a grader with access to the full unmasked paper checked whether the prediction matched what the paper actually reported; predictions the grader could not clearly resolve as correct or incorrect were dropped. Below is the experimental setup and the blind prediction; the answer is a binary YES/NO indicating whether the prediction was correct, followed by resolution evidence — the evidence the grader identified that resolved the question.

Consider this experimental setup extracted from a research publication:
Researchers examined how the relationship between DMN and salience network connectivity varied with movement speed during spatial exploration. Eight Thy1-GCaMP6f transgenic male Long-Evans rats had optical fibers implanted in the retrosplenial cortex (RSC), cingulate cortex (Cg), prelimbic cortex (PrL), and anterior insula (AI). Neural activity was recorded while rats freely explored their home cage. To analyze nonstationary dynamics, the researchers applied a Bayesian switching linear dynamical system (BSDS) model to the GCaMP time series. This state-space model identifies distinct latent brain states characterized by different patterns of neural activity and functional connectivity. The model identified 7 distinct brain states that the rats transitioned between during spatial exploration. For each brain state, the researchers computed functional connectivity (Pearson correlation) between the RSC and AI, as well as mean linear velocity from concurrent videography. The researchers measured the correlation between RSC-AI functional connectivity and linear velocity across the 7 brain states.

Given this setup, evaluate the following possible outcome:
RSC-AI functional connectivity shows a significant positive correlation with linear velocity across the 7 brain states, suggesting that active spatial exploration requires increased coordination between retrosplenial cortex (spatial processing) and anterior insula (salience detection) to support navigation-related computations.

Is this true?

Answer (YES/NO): NO